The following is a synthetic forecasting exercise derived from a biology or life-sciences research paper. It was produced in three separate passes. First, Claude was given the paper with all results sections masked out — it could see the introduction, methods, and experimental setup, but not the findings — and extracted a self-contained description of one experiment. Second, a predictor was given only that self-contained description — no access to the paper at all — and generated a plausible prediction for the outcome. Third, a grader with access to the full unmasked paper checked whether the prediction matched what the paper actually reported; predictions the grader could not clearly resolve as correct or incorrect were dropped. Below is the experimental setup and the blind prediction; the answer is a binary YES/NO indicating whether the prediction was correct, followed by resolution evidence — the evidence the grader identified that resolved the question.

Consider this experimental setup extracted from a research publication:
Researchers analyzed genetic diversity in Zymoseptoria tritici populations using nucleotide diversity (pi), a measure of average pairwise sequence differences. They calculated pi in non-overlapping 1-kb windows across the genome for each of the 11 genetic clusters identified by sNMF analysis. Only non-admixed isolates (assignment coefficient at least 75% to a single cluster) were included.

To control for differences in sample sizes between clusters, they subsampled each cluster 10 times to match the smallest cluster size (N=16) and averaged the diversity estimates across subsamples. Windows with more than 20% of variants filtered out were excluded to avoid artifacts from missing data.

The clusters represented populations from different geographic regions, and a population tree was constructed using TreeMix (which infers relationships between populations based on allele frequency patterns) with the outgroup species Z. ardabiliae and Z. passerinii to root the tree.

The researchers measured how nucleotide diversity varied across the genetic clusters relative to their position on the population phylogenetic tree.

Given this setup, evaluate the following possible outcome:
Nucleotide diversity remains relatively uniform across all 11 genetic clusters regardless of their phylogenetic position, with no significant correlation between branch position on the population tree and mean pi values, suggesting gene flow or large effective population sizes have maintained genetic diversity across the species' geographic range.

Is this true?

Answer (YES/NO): NO